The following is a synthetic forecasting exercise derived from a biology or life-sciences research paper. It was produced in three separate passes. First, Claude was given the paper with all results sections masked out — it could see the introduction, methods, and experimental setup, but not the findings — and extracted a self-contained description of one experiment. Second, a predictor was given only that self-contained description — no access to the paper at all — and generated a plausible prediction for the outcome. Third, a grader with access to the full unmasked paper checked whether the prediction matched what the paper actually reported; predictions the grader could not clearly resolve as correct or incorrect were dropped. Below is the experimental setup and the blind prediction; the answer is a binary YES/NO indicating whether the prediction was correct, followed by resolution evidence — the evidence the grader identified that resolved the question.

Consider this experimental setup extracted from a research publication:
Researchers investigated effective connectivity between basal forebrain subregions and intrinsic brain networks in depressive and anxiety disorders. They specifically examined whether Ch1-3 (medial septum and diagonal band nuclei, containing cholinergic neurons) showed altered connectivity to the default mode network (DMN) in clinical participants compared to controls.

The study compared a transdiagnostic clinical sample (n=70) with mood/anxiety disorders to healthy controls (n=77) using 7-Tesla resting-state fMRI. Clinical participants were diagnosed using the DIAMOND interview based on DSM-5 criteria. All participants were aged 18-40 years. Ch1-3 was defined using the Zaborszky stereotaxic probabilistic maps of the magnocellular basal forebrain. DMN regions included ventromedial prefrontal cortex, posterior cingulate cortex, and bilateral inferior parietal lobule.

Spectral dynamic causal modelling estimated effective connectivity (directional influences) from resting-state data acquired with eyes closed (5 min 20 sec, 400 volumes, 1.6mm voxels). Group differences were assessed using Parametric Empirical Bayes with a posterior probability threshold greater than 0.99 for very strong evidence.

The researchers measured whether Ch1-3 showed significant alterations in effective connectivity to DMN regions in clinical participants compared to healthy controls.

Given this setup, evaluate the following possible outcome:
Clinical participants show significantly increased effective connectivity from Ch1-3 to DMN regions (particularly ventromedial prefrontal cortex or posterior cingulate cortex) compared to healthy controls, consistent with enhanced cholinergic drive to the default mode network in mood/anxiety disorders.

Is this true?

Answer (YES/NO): NO